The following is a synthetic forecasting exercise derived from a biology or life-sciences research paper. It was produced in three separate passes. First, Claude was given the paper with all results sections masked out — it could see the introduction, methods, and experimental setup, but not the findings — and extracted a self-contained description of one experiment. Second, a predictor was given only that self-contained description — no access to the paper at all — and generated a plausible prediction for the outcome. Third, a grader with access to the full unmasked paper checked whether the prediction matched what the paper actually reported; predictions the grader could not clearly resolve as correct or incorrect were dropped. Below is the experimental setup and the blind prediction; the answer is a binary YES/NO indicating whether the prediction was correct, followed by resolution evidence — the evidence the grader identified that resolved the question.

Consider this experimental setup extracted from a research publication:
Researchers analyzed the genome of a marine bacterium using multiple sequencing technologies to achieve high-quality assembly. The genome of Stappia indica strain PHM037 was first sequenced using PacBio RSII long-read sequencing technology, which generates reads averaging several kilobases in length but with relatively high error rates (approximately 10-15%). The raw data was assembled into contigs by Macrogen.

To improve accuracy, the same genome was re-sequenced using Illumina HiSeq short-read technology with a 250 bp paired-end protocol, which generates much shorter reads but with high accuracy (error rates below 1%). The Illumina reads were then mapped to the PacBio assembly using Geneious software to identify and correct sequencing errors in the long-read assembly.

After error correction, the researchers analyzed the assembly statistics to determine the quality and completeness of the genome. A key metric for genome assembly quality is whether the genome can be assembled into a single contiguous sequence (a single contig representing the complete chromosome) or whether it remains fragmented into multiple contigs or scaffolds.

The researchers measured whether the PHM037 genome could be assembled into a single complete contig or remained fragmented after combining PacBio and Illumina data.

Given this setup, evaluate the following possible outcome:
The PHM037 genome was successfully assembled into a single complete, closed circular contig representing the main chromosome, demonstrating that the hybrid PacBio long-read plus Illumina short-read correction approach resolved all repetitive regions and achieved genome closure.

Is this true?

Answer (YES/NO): YES